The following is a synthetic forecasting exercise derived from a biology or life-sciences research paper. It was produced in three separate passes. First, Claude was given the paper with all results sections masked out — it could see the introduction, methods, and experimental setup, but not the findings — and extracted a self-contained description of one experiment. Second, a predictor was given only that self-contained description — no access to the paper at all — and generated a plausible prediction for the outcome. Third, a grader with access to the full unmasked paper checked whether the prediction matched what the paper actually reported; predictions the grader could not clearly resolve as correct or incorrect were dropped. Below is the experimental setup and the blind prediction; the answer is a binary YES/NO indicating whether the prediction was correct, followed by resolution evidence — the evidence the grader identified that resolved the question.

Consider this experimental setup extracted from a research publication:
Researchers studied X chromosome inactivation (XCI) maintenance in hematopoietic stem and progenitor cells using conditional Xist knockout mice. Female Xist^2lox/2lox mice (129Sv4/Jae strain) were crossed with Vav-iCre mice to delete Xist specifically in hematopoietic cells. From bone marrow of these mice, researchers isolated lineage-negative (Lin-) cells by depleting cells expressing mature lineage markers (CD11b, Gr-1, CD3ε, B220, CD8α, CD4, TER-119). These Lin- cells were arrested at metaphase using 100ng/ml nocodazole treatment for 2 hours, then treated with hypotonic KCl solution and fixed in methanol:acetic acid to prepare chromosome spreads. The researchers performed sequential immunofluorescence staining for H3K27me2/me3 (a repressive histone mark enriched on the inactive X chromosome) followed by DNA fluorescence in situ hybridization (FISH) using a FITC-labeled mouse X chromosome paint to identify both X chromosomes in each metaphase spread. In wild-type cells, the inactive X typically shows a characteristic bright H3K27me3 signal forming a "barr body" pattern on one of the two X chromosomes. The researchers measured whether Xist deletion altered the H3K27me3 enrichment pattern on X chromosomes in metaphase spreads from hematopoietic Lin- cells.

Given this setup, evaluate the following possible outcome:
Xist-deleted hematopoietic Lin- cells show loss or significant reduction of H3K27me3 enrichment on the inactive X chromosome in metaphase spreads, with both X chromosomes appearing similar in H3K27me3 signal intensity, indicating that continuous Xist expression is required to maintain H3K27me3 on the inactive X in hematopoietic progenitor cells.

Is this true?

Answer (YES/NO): YES